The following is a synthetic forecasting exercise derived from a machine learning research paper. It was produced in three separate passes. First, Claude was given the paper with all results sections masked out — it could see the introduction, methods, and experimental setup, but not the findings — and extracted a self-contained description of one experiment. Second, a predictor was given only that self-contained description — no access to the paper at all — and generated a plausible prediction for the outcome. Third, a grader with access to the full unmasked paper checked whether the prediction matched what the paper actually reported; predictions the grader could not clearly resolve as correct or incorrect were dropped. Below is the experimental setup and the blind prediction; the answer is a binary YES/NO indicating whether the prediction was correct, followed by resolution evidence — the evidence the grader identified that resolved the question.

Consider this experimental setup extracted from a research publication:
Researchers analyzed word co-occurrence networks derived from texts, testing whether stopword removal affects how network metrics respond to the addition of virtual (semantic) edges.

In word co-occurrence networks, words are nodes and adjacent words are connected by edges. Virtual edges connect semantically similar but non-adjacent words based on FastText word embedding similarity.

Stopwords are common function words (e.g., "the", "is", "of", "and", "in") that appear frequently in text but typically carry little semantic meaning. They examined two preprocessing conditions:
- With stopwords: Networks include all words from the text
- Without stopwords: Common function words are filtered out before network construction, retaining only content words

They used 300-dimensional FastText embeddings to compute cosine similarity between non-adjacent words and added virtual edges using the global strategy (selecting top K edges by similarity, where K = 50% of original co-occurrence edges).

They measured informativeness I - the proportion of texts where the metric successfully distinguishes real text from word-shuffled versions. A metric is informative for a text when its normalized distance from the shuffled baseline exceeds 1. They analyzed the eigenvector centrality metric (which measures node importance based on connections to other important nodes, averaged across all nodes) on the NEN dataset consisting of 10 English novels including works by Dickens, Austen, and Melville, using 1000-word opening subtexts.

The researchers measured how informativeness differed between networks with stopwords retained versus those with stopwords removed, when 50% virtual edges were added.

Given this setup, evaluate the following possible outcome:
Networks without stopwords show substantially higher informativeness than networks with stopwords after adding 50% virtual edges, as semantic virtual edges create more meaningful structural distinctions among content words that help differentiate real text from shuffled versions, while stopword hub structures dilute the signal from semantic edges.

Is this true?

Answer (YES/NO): NO